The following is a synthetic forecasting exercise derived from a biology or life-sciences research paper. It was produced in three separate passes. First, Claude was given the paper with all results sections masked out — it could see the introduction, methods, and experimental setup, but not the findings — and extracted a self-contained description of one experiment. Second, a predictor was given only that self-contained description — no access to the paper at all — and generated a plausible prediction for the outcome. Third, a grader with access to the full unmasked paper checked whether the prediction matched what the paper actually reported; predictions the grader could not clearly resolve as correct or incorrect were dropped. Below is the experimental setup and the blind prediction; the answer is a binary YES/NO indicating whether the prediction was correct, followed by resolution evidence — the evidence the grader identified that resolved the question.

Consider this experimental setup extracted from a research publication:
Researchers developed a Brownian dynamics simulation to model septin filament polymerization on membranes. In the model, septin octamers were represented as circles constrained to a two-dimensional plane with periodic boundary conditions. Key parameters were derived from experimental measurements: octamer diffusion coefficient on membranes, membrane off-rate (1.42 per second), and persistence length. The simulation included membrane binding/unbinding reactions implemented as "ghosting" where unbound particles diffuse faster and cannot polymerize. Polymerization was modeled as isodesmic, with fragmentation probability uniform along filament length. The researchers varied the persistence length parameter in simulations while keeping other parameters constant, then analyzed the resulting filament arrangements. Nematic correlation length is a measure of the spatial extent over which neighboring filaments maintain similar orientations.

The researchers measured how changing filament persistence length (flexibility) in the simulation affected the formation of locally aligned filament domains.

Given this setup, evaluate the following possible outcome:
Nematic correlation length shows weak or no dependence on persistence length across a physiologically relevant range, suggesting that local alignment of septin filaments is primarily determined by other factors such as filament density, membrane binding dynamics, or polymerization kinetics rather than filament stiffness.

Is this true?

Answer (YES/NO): NO